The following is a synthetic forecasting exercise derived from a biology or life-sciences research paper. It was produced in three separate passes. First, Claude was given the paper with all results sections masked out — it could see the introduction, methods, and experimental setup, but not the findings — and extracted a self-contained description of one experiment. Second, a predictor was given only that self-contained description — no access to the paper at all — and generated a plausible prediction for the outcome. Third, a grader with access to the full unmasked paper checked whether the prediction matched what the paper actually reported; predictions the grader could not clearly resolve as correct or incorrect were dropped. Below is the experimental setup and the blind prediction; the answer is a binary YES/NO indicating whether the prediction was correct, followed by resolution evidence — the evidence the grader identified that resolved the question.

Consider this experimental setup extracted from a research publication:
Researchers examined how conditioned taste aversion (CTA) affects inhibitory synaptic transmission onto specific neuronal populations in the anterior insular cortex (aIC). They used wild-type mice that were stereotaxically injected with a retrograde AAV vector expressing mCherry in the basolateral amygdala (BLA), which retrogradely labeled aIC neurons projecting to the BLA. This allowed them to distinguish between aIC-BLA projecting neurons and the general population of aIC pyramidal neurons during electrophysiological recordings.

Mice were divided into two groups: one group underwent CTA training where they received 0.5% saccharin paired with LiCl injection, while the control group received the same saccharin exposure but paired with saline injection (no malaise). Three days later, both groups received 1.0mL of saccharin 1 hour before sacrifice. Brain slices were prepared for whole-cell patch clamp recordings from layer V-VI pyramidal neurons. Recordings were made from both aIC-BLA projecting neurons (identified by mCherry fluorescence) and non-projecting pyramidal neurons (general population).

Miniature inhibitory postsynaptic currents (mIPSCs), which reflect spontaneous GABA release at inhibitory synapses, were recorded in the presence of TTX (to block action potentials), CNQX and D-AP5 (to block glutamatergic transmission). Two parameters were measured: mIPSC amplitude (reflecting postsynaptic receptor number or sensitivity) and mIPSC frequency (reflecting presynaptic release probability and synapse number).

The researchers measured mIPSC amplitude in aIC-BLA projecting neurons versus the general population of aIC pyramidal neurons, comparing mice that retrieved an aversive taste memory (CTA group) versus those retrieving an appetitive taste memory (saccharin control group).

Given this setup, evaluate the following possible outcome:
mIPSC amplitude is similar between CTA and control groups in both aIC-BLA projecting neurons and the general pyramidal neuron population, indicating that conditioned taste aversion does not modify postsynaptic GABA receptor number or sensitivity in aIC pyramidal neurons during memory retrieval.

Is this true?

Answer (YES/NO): NO